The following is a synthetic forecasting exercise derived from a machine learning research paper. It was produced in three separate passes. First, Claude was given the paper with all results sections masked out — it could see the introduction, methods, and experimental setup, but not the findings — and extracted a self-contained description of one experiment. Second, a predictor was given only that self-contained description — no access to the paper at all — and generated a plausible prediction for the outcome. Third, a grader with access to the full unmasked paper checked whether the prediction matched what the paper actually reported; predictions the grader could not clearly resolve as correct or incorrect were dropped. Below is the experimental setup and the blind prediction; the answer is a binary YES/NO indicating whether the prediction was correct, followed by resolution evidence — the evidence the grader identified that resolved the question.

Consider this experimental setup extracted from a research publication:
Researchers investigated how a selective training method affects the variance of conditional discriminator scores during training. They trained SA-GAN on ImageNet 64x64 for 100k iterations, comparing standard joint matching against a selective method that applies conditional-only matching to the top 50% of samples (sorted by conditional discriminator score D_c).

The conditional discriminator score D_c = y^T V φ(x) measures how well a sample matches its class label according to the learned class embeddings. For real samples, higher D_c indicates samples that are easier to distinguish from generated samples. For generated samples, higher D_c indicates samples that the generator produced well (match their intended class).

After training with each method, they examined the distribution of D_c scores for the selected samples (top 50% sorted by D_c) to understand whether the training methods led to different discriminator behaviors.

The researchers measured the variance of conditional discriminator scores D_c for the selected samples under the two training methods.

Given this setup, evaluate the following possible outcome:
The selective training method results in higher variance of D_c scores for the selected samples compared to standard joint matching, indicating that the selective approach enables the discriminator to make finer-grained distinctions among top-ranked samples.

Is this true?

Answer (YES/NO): YES